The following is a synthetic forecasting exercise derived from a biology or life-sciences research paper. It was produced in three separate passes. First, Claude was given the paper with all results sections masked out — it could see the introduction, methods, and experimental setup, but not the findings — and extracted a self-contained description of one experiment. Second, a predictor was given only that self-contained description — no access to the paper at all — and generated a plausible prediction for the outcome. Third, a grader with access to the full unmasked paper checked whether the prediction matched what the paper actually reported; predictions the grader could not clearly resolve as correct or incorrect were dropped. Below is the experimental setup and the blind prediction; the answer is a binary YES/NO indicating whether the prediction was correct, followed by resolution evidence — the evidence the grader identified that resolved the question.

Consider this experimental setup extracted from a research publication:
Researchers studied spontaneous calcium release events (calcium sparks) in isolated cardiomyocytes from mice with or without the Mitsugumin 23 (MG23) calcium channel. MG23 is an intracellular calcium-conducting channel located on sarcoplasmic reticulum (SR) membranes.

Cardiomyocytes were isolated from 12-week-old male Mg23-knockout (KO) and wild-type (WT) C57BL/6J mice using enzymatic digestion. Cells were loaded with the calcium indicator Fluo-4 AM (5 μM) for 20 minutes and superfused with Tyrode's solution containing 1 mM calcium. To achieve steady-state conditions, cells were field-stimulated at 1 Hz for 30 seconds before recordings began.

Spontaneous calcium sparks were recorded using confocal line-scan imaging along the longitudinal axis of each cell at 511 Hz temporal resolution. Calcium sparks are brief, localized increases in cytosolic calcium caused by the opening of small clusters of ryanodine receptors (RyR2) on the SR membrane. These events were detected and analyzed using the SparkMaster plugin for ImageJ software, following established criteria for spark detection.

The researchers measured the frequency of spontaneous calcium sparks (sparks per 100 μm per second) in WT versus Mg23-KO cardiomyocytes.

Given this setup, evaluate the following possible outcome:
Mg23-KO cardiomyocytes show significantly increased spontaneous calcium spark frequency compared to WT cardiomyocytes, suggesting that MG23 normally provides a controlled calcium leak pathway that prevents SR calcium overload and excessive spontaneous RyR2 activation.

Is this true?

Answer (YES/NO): YES